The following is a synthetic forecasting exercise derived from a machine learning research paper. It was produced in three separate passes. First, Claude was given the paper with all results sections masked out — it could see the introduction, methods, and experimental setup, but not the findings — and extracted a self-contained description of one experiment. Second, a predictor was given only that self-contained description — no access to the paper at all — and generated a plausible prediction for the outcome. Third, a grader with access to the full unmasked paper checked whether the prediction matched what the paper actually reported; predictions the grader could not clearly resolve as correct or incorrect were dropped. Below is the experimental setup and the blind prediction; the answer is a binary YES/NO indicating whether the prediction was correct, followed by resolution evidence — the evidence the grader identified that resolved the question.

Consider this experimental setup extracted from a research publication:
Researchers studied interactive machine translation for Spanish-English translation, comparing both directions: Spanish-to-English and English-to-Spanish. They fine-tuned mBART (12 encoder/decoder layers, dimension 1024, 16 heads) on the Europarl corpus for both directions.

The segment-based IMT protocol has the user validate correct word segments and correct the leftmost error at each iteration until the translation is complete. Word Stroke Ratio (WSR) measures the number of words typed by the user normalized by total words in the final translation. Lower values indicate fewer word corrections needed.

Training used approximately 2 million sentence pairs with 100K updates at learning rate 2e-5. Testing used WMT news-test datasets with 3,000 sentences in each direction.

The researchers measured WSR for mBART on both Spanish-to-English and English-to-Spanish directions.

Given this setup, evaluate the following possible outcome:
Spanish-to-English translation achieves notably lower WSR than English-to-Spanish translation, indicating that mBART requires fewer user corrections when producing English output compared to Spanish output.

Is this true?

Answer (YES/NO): NO